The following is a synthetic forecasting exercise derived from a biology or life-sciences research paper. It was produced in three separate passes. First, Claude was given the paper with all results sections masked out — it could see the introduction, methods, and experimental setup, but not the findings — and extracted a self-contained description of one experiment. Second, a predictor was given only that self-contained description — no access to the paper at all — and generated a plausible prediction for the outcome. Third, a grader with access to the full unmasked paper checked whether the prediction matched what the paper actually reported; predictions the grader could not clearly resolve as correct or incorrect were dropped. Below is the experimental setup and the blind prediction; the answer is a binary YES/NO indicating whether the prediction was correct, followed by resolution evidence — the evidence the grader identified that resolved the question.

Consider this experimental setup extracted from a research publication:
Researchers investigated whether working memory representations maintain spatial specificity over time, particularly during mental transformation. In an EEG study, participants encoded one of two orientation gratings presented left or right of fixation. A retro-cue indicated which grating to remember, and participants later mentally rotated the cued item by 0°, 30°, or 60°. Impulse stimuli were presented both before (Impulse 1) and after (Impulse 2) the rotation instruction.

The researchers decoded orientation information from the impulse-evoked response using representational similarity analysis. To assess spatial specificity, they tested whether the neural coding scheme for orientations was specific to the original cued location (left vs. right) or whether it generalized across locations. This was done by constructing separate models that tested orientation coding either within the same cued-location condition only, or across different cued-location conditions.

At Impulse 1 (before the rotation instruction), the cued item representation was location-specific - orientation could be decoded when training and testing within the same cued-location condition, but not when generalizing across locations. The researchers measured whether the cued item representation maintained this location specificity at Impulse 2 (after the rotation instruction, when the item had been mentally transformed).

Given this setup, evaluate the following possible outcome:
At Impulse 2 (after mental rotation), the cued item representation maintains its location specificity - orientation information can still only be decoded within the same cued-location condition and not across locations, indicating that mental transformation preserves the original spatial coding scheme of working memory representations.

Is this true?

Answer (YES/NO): NO